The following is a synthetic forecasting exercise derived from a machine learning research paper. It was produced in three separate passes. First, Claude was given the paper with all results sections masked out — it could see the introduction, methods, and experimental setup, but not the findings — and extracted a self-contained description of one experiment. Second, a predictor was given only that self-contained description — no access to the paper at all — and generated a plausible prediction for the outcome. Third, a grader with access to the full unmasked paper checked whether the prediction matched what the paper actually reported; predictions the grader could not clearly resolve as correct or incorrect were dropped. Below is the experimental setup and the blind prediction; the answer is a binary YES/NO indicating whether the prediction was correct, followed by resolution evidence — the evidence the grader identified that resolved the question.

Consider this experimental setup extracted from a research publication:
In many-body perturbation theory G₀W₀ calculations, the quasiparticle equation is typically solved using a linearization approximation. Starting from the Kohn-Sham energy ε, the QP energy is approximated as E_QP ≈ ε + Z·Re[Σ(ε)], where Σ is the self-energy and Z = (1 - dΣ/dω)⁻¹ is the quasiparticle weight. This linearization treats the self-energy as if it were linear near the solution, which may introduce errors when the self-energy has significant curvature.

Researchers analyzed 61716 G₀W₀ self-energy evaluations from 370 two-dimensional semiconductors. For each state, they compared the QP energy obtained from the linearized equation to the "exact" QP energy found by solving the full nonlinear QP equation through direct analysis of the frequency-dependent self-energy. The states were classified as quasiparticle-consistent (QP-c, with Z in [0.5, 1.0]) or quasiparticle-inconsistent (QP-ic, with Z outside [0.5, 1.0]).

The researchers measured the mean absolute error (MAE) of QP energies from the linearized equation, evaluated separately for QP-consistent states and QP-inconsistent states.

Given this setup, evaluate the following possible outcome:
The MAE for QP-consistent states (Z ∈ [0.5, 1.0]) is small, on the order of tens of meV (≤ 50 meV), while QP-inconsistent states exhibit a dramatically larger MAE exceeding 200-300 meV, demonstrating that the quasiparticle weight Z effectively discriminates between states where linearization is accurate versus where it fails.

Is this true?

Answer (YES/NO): YES